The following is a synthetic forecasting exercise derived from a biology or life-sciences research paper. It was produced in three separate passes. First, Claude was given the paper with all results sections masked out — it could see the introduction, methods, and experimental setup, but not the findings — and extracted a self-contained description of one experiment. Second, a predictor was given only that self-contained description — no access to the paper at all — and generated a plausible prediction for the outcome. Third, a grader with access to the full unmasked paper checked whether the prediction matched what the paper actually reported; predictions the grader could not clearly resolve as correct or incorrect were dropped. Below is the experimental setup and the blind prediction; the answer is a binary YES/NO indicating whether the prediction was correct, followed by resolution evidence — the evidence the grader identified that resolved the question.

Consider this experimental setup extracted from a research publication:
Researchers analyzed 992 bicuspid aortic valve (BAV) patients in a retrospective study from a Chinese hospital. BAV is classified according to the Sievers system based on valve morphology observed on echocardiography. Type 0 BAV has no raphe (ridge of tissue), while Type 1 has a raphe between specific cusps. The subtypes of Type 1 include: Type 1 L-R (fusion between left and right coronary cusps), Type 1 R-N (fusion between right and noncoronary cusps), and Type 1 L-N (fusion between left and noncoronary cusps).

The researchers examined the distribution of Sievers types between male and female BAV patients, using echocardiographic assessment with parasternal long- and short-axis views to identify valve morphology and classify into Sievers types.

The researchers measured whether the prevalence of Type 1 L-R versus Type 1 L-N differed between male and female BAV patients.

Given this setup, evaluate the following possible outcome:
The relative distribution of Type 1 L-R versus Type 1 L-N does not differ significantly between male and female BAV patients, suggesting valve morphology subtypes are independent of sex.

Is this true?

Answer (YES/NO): YES